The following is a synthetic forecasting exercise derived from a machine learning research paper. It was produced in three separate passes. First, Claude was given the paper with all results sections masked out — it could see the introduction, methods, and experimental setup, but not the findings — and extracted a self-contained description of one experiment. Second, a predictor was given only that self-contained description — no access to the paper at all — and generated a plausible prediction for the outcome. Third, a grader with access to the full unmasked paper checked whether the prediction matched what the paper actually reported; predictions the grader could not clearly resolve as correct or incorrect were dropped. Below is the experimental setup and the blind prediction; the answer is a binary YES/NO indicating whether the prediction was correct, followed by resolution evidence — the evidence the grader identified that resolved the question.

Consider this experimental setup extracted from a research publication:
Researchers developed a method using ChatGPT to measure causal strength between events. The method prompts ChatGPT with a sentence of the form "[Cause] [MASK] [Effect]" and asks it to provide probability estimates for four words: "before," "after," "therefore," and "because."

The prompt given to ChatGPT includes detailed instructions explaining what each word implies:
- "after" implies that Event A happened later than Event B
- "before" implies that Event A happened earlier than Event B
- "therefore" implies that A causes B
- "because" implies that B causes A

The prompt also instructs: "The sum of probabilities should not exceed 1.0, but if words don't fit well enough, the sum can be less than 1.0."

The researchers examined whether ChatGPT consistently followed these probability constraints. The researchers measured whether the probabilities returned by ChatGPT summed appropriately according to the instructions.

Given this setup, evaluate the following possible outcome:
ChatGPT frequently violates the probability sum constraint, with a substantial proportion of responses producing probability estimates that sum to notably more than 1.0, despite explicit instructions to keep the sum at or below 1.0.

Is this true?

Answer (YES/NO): NO